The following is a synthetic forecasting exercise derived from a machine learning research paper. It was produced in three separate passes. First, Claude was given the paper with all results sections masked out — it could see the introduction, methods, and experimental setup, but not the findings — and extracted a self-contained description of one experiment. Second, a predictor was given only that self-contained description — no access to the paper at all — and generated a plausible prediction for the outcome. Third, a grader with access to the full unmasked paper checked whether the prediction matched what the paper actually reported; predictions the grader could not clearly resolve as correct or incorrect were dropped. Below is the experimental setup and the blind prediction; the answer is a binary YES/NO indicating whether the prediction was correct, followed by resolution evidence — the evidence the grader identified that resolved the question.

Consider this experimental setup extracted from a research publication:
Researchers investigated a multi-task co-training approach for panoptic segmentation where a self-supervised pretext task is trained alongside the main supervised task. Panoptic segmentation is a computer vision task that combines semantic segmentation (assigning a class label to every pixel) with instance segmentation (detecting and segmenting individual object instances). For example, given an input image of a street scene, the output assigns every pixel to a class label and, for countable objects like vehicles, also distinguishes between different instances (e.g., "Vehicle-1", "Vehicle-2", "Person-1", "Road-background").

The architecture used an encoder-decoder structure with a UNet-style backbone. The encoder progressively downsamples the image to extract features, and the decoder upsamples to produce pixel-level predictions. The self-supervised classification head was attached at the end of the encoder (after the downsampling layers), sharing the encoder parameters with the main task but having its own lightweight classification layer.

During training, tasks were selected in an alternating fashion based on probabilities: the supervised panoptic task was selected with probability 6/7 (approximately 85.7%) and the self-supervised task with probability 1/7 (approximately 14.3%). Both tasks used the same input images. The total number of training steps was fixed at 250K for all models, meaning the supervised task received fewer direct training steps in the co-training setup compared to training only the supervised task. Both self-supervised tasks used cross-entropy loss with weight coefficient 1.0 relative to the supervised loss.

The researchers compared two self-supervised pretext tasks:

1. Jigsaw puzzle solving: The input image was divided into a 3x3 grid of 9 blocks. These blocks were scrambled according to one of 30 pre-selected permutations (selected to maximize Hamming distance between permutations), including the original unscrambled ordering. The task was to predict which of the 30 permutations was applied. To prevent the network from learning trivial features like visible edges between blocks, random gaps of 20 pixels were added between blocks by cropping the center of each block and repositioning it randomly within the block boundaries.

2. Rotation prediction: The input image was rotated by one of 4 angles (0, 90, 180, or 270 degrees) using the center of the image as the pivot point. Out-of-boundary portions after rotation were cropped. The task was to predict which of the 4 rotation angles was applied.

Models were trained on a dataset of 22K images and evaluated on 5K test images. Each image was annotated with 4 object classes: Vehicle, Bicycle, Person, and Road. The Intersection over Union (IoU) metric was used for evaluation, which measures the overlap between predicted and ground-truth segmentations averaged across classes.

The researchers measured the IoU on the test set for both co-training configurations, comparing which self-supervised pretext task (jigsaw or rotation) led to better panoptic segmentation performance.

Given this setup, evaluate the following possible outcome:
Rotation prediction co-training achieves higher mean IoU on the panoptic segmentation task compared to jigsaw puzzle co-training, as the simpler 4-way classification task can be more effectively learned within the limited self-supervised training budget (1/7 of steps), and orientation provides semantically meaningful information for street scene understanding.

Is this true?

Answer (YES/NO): YES